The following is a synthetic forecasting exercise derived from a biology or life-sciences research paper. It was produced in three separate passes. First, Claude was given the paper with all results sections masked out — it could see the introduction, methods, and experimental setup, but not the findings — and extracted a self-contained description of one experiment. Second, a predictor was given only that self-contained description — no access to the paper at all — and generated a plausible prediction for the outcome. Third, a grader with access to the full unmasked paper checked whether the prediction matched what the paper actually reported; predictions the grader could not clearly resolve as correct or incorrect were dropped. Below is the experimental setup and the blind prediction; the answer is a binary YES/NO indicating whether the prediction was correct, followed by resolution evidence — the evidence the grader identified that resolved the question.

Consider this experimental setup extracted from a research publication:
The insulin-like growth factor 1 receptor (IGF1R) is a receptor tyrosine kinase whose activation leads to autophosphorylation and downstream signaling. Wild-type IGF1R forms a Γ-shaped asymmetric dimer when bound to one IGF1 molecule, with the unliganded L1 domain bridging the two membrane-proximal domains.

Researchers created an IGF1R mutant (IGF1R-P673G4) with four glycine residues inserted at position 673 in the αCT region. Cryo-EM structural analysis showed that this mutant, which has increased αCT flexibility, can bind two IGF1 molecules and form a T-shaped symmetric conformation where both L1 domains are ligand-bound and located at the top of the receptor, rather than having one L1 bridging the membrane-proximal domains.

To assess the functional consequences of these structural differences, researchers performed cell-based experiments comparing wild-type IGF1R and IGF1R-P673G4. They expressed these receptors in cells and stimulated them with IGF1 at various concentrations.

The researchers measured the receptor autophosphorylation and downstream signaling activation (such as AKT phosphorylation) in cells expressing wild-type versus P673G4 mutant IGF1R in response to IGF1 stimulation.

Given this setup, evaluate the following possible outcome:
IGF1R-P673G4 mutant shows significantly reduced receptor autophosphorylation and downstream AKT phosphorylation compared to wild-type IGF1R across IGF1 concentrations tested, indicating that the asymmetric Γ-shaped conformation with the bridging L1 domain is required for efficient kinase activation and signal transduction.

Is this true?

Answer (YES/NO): NO